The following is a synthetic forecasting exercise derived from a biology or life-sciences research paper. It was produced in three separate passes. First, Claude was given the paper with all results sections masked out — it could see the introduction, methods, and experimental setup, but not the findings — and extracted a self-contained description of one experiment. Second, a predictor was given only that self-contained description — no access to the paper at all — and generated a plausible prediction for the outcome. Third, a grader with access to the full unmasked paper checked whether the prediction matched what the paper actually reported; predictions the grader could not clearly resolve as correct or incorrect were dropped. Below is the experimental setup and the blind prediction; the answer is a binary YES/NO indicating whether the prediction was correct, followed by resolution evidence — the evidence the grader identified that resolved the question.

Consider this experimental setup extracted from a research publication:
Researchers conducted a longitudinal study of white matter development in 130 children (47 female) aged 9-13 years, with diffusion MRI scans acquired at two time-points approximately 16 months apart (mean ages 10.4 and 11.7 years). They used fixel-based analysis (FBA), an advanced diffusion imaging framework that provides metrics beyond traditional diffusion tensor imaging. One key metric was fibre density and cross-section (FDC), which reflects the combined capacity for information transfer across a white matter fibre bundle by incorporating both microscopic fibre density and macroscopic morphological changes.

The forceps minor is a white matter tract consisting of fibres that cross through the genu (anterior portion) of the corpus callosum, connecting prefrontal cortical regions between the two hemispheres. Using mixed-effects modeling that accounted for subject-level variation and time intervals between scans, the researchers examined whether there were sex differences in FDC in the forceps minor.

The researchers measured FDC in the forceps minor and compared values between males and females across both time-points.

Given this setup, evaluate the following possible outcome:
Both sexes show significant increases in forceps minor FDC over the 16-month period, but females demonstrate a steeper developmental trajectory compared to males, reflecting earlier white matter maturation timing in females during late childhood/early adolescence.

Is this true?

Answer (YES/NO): NO